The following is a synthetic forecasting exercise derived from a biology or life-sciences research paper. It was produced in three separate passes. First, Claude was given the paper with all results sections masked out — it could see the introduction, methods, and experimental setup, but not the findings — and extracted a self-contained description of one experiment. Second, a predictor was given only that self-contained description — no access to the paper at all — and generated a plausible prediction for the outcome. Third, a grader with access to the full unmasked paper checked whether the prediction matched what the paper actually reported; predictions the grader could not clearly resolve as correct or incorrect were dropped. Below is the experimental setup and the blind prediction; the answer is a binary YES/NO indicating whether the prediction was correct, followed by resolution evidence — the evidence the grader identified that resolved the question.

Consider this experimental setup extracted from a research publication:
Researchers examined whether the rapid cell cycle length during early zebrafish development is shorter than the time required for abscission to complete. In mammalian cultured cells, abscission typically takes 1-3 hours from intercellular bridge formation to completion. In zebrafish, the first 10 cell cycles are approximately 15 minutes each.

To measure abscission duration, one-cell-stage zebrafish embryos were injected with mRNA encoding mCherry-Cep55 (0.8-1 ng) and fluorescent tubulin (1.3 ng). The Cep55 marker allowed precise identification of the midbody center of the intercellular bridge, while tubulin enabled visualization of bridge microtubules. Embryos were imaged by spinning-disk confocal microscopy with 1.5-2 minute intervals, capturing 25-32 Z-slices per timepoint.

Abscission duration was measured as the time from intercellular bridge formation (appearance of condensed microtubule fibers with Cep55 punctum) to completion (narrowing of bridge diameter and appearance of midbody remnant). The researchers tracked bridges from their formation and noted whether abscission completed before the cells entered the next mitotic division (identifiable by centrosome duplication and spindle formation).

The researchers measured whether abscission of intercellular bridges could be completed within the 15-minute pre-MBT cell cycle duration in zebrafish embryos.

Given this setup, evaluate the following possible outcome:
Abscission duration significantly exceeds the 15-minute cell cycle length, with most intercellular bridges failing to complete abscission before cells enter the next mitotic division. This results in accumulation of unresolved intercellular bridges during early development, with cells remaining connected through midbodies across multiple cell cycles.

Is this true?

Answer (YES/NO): YES